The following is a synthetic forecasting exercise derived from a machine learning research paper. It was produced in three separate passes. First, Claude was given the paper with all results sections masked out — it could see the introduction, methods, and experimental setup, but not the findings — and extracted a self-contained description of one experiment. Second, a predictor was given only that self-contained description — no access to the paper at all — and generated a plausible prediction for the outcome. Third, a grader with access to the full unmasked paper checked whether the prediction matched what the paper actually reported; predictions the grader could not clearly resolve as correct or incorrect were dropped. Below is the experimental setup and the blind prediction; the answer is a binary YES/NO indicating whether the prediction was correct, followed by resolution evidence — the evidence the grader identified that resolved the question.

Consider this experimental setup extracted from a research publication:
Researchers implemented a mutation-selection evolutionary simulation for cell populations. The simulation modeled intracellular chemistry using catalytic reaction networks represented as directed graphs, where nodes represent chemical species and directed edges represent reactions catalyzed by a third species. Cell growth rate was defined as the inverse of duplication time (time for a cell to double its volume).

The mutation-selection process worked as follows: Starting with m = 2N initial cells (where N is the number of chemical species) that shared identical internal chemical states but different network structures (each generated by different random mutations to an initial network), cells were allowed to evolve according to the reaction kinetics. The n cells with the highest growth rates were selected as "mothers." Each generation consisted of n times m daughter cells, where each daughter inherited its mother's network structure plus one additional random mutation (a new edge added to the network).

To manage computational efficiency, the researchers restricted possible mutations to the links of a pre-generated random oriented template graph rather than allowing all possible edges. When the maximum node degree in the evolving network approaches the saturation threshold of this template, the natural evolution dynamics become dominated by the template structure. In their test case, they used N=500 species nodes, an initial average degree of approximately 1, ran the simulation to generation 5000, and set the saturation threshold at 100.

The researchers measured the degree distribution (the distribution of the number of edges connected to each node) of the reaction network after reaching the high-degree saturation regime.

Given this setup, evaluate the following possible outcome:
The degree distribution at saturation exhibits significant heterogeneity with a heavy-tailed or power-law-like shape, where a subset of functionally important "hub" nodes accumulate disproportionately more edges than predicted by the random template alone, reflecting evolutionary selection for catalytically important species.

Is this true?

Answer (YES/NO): NO